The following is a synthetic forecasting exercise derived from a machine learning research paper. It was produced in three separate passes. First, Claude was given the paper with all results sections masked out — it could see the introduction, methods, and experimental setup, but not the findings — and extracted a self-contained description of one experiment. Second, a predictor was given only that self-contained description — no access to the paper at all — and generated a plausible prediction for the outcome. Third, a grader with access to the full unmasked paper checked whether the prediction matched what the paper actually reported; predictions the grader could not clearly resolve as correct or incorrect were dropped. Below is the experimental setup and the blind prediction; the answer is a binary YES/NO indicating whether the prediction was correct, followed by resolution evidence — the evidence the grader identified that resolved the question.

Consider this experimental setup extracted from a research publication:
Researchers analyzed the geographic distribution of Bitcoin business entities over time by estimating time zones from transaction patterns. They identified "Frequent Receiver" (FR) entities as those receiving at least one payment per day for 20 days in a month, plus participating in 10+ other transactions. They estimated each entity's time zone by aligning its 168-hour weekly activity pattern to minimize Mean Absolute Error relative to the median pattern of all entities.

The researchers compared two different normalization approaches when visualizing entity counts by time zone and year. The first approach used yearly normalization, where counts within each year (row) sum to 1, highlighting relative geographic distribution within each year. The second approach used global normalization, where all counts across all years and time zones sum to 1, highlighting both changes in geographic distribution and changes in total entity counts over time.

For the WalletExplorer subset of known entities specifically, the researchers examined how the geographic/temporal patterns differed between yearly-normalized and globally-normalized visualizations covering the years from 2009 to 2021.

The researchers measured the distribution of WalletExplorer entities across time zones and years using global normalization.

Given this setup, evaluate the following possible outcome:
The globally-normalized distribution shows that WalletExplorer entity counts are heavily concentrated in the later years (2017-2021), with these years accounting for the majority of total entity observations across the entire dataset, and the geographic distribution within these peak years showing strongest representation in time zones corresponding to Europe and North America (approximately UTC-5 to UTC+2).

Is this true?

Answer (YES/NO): NO